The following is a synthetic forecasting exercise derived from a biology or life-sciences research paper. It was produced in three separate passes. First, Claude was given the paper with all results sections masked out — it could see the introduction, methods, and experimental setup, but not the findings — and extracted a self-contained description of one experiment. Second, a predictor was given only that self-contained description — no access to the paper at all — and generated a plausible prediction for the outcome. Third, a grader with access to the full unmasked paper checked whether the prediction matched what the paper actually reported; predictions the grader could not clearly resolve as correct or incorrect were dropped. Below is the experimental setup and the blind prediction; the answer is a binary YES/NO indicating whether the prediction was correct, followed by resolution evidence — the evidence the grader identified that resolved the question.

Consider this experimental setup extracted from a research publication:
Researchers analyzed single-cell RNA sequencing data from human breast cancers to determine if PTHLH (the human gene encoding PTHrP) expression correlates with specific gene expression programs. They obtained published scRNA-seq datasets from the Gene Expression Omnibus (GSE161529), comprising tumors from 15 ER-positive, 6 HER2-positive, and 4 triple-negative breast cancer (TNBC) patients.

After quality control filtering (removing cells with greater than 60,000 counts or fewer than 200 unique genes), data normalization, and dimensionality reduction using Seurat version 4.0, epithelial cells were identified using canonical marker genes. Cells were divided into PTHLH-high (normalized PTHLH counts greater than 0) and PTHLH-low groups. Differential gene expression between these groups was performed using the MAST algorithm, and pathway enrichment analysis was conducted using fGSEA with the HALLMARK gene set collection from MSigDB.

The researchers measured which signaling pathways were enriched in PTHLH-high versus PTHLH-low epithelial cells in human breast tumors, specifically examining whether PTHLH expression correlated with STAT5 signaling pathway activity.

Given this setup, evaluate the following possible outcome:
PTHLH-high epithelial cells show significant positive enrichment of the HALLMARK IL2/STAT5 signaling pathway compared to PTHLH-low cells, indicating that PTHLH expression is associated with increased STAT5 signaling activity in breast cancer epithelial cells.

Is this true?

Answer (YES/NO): YES